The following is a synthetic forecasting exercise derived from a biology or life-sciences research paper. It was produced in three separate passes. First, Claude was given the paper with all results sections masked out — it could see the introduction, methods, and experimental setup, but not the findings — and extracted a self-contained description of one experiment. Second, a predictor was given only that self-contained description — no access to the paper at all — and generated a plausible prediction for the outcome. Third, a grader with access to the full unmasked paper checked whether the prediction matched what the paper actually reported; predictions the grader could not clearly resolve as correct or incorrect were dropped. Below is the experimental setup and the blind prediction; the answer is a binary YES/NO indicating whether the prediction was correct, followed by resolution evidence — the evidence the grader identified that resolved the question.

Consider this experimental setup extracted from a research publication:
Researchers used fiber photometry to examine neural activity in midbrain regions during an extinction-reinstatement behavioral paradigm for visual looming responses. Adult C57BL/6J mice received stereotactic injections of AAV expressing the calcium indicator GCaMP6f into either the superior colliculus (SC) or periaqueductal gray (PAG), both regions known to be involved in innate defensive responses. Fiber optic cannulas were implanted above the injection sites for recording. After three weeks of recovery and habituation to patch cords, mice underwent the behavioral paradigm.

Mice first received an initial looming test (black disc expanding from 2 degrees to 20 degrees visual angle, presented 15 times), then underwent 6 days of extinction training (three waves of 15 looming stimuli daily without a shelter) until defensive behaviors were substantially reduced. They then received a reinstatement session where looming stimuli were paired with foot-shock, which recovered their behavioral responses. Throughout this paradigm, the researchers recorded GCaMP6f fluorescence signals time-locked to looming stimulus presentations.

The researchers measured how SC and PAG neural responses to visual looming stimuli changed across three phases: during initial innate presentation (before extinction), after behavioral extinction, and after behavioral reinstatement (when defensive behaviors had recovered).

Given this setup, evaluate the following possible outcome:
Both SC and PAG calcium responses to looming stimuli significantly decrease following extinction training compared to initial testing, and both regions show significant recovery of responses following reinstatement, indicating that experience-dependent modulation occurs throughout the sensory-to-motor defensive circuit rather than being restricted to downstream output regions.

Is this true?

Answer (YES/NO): NO